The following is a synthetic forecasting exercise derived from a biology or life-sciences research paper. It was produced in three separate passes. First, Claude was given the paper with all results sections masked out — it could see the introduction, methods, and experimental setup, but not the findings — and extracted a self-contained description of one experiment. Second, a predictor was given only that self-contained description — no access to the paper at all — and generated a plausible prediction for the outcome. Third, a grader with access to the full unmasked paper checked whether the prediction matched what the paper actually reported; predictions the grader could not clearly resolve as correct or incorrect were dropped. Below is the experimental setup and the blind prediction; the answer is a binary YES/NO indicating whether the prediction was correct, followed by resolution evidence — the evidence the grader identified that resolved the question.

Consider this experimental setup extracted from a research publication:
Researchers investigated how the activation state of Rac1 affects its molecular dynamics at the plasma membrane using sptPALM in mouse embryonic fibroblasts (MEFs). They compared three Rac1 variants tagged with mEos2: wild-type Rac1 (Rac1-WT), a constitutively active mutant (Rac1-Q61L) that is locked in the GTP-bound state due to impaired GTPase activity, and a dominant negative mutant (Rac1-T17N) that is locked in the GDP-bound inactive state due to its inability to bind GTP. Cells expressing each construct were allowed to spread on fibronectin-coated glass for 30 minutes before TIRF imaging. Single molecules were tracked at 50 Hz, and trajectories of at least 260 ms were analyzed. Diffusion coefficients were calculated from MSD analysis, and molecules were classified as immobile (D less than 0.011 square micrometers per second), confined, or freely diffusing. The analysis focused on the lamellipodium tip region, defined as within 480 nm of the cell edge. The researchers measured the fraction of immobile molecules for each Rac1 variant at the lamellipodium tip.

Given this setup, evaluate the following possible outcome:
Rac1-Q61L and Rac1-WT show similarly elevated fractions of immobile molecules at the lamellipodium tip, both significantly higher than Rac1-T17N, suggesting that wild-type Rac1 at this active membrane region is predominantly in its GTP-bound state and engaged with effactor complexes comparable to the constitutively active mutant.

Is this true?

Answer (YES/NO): NO